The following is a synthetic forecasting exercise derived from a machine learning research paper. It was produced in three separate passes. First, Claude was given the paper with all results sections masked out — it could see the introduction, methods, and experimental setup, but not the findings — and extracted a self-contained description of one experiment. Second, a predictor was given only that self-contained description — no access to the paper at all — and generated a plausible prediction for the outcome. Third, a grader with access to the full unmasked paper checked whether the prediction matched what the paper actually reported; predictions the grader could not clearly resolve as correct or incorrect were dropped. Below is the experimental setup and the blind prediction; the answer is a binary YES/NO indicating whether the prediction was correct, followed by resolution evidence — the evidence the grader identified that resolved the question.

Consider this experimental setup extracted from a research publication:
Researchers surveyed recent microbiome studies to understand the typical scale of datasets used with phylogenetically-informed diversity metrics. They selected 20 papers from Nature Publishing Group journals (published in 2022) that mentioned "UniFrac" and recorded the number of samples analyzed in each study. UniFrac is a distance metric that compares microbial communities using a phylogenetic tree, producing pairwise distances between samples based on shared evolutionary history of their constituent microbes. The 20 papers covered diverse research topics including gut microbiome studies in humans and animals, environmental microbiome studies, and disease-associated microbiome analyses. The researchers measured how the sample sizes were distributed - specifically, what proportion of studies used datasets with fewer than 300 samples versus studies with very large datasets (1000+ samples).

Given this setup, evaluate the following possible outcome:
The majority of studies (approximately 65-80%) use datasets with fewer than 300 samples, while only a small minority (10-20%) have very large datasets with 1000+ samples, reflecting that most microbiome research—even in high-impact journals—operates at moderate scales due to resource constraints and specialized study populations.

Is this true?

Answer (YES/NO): NO